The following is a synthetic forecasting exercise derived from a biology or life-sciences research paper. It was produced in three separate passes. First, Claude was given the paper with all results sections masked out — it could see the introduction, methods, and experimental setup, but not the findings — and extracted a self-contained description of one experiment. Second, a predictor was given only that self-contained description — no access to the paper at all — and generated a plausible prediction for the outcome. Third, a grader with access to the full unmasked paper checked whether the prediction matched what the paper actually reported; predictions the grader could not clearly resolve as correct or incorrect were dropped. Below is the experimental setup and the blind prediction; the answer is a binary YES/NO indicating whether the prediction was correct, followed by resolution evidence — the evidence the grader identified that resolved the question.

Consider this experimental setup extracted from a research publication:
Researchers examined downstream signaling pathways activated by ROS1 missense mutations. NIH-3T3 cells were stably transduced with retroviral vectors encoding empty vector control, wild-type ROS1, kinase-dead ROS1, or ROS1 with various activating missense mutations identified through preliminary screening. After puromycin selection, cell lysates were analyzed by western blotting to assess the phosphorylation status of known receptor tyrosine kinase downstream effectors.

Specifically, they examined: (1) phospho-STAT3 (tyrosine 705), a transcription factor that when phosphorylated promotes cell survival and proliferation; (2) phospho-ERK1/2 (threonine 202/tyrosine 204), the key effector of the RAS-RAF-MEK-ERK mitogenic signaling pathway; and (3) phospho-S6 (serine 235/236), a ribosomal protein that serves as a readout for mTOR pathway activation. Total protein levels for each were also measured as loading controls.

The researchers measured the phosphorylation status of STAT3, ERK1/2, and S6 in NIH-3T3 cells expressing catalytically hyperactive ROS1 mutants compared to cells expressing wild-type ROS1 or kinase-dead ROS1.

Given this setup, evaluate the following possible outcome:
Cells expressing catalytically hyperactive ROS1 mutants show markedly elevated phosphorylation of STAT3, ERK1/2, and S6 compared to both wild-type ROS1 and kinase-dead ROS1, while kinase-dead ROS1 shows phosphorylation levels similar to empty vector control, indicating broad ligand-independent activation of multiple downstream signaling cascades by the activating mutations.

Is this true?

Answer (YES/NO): NO